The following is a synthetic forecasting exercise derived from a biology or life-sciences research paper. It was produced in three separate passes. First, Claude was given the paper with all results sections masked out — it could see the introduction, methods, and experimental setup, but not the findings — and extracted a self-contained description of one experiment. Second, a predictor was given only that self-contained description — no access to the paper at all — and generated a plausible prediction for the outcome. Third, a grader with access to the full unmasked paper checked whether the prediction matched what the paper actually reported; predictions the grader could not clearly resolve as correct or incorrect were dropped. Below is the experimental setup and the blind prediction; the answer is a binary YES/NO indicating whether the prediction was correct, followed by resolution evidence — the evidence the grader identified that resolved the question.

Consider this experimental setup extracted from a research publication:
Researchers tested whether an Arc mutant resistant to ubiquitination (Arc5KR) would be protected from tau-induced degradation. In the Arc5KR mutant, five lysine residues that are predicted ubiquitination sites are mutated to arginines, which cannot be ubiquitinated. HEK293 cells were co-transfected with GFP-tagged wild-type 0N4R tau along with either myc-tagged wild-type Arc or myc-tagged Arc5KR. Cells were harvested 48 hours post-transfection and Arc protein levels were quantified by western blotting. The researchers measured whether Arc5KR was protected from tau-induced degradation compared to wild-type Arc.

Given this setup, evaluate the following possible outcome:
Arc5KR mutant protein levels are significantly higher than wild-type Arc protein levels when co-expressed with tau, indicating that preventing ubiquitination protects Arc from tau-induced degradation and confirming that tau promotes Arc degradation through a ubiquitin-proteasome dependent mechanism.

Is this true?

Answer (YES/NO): NO